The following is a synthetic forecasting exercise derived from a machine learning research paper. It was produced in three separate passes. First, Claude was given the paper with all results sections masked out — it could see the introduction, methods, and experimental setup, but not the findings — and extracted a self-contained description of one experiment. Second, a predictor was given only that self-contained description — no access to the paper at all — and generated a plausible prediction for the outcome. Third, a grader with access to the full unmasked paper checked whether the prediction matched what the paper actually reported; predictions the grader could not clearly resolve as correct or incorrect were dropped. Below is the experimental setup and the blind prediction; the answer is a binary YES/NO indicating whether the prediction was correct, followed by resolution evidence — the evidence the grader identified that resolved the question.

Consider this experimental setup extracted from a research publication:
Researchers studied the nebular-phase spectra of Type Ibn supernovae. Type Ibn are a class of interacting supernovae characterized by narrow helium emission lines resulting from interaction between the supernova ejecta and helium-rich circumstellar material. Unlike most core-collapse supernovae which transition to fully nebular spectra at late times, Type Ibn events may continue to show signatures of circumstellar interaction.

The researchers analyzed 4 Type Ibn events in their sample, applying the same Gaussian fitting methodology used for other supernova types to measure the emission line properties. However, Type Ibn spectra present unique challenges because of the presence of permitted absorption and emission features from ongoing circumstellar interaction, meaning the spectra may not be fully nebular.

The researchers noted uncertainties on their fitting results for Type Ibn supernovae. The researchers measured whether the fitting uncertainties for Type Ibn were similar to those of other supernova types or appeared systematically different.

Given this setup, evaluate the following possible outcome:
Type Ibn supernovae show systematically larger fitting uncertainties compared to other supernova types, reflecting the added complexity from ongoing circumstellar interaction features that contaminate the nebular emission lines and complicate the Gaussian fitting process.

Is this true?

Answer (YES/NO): NO